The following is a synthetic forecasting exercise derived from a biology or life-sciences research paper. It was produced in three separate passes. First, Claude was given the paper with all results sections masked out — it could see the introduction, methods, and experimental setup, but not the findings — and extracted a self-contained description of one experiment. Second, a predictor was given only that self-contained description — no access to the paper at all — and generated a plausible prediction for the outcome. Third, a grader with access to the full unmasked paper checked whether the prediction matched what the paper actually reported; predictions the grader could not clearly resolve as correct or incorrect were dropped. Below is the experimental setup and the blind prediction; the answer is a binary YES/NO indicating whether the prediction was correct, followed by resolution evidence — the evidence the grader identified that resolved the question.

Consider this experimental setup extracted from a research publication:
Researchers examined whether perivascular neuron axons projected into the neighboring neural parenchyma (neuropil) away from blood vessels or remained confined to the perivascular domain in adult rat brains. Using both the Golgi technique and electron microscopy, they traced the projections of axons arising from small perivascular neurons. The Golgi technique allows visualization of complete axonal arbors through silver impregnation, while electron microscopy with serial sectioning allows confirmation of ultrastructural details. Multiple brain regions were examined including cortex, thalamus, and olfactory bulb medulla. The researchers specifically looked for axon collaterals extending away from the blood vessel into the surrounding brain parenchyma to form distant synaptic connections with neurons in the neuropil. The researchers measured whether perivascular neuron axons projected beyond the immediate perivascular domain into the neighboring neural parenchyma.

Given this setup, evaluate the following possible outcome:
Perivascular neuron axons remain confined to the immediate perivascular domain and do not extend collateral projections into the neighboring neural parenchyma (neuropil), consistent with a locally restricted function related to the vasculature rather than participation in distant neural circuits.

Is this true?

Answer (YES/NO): YES